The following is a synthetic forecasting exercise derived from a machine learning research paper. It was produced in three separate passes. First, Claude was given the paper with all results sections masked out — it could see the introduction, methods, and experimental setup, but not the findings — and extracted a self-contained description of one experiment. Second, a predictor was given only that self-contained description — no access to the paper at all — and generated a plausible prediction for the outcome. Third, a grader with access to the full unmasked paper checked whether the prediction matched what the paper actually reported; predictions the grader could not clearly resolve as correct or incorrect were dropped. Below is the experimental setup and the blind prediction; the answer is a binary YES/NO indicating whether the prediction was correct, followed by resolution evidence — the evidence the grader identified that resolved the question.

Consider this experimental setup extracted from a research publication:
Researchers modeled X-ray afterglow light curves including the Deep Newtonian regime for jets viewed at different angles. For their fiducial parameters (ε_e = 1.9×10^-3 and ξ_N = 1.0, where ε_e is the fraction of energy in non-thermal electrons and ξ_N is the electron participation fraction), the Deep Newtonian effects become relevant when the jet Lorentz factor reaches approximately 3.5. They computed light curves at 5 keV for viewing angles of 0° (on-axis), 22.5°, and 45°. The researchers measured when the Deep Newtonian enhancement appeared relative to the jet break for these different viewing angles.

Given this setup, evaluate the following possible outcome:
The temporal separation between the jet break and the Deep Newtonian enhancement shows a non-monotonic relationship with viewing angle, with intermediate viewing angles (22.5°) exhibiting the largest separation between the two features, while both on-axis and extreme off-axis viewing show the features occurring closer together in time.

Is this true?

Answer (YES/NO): NO